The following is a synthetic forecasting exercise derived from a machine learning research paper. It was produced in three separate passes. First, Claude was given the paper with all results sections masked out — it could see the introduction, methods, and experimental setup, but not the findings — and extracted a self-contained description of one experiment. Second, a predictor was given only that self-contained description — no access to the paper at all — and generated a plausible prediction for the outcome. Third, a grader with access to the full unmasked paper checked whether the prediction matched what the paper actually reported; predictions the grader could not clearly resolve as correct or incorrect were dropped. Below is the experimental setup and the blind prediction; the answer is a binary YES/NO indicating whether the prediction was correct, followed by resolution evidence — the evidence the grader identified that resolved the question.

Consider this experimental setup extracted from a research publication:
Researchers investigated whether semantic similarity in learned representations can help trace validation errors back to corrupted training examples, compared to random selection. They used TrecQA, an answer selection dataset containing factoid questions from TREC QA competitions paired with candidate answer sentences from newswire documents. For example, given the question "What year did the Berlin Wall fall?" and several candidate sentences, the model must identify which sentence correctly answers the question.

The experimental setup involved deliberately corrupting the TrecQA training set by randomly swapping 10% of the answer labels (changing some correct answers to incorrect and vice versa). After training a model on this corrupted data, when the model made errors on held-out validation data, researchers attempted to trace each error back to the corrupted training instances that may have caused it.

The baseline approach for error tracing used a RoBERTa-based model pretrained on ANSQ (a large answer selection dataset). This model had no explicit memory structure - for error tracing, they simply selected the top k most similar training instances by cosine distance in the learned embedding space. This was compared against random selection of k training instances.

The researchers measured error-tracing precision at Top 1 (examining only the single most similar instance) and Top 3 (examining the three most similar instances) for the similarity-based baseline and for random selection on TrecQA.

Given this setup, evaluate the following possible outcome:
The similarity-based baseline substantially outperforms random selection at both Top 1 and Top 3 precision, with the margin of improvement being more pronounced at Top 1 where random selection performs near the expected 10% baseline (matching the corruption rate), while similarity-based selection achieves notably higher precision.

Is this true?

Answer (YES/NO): NO